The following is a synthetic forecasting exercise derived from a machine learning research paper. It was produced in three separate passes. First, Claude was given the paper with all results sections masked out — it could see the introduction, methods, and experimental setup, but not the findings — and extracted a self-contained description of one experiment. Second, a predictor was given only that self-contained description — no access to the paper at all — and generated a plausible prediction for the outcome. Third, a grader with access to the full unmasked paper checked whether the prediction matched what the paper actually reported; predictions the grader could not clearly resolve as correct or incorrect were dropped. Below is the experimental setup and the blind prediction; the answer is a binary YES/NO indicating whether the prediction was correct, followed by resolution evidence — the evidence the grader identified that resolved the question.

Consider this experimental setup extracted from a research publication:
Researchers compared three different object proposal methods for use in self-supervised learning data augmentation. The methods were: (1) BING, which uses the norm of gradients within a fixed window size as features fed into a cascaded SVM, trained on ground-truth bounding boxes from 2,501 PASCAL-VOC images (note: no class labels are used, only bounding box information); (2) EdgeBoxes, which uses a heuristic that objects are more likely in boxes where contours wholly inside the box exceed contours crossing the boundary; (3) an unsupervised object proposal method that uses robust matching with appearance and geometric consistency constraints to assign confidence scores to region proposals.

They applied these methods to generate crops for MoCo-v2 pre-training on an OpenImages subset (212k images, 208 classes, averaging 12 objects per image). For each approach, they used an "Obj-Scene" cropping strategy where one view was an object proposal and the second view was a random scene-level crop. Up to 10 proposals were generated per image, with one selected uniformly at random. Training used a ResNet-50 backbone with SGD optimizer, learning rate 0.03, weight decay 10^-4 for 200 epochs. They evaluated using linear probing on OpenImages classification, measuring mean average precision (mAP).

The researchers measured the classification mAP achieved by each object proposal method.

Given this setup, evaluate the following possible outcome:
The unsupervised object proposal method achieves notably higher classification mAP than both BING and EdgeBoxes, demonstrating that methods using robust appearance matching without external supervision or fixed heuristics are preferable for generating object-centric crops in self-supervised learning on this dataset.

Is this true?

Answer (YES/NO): NO